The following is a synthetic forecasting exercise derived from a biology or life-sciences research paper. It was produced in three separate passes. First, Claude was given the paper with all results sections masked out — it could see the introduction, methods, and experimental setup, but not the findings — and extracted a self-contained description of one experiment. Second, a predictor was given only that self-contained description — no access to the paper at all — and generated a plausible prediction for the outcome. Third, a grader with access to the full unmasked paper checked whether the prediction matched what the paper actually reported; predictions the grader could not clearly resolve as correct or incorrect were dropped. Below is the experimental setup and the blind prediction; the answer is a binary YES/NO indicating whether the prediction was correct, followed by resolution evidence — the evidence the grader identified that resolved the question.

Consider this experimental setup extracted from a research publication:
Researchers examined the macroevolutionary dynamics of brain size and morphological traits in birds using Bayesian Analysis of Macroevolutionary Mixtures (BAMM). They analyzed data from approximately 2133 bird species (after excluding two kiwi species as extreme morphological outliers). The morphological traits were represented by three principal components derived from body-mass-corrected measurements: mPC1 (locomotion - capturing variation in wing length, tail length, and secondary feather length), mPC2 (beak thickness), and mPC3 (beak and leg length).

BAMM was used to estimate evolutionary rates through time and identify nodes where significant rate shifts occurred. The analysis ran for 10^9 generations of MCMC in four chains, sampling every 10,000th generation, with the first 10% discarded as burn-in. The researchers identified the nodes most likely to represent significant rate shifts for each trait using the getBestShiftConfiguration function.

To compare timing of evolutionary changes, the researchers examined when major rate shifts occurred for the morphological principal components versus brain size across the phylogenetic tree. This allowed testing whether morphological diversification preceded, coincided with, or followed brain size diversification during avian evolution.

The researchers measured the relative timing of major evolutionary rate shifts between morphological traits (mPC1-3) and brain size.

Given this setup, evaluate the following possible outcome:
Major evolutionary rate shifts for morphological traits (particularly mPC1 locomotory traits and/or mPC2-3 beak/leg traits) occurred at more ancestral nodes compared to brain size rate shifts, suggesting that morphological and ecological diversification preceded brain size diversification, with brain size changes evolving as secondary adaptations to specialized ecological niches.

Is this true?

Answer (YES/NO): YES